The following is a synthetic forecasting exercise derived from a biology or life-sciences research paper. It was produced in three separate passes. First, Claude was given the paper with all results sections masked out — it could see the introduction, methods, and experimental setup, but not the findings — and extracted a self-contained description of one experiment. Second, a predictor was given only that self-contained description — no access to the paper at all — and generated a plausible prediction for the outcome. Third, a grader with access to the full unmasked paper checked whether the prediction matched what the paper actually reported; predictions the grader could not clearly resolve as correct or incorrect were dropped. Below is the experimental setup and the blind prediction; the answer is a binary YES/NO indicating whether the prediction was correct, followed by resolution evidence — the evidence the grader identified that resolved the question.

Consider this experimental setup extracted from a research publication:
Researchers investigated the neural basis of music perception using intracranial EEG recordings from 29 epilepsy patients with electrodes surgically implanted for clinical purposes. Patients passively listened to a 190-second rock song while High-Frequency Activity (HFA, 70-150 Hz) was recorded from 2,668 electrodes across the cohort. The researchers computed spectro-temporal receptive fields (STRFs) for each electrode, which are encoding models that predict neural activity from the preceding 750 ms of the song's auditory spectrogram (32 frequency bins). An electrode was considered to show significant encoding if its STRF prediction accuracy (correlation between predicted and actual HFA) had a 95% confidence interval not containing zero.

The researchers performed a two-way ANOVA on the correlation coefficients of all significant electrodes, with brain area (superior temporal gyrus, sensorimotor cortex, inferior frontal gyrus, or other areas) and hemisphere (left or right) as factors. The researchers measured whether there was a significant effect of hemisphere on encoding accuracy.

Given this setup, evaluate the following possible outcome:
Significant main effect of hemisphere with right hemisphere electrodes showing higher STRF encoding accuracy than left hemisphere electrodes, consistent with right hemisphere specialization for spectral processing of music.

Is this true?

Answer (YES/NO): YES